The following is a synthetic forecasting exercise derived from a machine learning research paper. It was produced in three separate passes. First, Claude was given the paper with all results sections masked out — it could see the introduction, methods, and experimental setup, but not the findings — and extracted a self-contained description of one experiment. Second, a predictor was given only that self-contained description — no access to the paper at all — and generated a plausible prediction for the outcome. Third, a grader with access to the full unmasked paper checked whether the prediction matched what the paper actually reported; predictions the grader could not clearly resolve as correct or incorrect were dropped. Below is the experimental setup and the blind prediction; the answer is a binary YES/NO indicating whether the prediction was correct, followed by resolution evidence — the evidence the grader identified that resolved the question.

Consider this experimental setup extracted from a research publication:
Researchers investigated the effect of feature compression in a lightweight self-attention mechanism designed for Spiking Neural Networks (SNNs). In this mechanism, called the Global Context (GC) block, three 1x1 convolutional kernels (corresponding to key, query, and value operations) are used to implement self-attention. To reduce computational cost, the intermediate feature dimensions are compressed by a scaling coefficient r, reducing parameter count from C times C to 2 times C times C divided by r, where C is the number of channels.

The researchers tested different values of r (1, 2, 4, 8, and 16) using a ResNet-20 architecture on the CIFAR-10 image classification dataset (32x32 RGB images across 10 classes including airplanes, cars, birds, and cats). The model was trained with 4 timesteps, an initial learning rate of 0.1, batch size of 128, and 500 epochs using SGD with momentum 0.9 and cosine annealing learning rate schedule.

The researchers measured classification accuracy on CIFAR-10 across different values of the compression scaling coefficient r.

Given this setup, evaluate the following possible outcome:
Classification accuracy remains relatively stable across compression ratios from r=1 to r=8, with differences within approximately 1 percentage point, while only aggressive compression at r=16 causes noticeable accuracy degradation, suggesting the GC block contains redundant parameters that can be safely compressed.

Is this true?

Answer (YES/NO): NO